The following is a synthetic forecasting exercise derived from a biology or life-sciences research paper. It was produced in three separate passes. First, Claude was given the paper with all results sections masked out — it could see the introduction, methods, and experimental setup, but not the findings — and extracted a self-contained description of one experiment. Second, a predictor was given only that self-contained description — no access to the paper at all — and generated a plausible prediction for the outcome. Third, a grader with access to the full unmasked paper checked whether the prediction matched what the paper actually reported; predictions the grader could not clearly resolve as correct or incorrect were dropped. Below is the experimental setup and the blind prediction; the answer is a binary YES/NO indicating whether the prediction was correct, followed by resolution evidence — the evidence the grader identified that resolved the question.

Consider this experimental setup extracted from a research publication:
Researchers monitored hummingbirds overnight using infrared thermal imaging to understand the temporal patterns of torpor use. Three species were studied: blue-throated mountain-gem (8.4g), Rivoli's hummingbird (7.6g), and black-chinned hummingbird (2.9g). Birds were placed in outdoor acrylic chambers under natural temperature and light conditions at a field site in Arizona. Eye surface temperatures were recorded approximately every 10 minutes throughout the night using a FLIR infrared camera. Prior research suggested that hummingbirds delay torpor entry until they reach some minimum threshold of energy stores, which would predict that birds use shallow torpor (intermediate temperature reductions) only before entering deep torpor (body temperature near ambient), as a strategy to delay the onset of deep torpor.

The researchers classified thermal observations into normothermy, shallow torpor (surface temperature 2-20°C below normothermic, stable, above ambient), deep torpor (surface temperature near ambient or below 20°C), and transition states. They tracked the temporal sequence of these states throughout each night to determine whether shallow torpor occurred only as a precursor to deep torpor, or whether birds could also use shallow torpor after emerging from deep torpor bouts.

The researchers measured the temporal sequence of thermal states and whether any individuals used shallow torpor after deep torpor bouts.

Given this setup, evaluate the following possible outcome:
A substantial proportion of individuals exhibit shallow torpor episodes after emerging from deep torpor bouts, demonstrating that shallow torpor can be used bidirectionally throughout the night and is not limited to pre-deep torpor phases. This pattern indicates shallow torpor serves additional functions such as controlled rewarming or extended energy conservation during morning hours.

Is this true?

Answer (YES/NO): NO